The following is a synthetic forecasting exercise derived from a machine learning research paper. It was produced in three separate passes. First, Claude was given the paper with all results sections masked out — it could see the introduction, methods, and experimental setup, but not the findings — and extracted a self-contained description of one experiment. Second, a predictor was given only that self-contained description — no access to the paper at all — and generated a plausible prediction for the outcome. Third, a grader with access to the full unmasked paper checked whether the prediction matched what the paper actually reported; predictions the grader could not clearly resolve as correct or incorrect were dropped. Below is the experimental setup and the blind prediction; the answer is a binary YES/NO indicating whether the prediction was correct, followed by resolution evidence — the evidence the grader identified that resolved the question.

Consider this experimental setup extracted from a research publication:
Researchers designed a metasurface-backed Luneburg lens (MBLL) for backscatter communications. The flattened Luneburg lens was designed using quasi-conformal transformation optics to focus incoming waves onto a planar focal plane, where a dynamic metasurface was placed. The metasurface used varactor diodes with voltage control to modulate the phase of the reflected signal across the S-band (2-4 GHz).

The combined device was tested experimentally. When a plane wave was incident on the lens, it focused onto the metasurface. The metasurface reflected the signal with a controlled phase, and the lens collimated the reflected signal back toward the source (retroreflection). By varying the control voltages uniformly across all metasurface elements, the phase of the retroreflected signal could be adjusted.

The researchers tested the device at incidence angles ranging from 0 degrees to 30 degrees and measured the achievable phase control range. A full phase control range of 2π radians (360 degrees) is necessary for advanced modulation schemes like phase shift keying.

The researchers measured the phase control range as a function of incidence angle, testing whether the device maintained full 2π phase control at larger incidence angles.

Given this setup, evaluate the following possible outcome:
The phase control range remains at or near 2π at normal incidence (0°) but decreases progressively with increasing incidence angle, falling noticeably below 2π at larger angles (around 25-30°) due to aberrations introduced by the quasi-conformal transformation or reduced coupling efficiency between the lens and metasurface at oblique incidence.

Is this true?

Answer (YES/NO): NO